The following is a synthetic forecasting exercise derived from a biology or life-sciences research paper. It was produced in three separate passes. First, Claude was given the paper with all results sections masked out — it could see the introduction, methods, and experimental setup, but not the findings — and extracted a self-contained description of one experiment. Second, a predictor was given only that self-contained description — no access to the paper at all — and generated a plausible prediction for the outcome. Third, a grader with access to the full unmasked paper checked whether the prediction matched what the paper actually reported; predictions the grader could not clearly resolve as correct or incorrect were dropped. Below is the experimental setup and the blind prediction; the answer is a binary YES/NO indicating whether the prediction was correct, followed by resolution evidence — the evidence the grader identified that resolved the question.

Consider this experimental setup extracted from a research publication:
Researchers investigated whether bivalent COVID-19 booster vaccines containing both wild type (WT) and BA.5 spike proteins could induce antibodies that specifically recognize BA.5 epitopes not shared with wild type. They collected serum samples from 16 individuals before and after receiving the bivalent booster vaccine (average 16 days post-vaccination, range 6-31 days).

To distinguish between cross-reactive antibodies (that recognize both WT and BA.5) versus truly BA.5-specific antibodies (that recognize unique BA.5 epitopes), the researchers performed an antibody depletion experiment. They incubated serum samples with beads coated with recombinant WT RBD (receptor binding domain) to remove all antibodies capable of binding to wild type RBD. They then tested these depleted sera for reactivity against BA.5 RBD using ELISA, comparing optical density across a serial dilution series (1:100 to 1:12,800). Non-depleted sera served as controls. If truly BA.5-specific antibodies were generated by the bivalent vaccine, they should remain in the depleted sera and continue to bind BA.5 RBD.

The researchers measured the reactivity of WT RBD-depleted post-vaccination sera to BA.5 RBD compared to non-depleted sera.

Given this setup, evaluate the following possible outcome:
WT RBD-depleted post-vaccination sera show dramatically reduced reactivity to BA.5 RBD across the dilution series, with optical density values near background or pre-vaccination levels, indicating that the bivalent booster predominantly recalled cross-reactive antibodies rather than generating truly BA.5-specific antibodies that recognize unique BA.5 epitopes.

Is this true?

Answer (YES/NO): YES